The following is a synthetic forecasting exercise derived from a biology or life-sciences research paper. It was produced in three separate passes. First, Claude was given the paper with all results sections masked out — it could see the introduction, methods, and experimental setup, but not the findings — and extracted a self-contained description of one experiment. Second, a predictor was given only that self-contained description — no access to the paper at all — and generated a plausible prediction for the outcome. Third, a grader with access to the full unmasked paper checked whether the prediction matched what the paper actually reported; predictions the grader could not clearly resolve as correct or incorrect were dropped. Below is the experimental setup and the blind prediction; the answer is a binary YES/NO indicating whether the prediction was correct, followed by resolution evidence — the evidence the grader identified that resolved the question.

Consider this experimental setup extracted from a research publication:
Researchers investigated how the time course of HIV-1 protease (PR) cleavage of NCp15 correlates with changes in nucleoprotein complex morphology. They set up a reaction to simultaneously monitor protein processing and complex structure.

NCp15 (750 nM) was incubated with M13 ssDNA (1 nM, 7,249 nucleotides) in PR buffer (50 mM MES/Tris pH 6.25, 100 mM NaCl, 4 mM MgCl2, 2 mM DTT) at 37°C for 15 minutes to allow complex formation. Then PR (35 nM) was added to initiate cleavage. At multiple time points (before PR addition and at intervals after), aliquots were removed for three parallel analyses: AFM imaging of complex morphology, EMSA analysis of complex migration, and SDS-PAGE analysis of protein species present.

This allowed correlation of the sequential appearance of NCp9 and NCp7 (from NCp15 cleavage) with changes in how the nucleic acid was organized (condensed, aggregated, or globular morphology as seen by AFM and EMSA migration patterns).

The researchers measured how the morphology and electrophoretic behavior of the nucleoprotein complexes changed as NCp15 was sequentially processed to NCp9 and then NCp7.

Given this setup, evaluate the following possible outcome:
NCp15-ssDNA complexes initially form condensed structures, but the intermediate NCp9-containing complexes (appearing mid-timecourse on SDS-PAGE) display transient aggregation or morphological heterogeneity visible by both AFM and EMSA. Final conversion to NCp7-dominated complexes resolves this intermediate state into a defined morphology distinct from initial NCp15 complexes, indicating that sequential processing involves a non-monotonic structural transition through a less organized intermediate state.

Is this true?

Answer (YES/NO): NO